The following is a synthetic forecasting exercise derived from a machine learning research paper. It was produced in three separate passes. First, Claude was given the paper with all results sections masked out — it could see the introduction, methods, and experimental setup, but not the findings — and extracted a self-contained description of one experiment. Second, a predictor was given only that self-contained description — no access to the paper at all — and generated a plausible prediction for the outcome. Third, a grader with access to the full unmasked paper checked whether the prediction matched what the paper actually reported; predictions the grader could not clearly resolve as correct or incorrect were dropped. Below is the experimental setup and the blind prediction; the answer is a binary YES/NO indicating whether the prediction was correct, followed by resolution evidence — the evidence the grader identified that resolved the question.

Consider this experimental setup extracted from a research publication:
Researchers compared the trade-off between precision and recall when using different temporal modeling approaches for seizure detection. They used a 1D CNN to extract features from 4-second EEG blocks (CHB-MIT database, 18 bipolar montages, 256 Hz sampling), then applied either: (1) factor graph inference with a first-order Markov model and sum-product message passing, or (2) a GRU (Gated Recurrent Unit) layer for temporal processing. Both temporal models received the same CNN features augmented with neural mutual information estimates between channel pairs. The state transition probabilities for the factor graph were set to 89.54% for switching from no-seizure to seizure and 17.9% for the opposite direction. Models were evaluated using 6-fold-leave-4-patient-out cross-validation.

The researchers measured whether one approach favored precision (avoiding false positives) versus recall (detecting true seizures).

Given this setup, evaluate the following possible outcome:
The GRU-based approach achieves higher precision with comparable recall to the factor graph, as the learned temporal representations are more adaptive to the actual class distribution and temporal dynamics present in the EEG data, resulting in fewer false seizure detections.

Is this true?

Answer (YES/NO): NO